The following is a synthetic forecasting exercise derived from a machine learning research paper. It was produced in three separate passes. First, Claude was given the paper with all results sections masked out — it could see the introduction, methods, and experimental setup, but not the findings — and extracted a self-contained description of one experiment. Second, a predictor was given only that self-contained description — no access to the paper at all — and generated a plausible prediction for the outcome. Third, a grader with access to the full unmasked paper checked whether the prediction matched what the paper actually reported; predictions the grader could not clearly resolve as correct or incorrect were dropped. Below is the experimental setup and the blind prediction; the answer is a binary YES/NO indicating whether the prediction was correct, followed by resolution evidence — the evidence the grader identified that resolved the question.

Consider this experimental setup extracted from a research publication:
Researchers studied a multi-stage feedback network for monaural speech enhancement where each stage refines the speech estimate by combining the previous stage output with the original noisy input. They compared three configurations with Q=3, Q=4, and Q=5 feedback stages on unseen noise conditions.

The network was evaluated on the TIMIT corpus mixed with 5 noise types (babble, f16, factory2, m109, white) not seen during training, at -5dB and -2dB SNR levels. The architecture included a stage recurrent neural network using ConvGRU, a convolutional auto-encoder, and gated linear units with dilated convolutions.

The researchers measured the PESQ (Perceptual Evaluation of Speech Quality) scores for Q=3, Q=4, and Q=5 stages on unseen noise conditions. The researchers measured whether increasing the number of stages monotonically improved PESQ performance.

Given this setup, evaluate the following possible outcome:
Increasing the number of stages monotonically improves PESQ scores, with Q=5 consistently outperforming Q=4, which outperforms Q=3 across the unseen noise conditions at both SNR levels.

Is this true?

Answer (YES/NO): NO